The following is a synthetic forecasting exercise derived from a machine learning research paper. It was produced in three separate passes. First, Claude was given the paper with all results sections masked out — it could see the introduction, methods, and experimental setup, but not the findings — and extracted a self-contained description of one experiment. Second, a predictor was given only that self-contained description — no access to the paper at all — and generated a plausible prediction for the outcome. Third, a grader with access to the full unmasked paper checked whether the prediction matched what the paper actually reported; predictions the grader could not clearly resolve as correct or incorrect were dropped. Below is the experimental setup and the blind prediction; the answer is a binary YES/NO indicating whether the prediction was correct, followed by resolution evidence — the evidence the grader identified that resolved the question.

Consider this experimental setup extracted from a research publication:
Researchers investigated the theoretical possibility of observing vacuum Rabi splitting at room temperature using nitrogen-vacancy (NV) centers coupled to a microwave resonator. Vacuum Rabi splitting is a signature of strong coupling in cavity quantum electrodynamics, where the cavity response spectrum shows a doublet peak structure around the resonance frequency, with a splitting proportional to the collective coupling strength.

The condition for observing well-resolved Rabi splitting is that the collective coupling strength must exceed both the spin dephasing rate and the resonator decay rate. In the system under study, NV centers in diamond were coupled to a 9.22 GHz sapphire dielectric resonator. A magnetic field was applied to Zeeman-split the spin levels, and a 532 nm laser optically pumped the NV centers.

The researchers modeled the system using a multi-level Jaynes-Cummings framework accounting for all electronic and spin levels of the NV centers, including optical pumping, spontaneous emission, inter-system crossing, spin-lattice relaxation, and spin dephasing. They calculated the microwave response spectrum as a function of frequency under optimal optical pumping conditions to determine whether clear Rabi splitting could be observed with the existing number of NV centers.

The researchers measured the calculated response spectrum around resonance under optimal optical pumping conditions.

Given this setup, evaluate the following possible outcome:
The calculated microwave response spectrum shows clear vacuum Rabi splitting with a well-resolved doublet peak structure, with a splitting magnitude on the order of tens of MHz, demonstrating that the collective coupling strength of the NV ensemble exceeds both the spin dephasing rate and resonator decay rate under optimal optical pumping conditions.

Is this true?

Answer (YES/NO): NO